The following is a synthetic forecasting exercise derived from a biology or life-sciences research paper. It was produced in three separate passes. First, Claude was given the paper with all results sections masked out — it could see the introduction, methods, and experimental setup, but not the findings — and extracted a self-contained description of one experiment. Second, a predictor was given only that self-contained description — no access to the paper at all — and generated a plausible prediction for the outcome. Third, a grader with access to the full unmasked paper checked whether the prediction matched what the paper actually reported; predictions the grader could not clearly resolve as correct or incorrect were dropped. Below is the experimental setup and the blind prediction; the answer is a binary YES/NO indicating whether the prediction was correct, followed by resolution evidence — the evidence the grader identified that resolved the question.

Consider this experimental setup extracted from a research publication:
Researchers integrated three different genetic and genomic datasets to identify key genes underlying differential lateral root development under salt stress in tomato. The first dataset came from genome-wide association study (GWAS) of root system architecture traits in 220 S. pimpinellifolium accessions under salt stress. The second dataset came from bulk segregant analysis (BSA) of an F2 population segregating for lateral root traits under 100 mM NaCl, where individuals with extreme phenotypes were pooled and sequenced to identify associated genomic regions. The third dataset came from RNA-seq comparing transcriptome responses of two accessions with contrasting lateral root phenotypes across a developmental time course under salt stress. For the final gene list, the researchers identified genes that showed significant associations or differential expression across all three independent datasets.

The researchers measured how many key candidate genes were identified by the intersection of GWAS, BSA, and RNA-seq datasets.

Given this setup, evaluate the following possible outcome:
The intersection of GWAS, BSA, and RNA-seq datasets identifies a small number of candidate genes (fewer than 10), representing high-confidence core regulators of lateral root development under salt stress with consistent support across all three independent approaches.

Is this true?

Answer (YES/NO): YES